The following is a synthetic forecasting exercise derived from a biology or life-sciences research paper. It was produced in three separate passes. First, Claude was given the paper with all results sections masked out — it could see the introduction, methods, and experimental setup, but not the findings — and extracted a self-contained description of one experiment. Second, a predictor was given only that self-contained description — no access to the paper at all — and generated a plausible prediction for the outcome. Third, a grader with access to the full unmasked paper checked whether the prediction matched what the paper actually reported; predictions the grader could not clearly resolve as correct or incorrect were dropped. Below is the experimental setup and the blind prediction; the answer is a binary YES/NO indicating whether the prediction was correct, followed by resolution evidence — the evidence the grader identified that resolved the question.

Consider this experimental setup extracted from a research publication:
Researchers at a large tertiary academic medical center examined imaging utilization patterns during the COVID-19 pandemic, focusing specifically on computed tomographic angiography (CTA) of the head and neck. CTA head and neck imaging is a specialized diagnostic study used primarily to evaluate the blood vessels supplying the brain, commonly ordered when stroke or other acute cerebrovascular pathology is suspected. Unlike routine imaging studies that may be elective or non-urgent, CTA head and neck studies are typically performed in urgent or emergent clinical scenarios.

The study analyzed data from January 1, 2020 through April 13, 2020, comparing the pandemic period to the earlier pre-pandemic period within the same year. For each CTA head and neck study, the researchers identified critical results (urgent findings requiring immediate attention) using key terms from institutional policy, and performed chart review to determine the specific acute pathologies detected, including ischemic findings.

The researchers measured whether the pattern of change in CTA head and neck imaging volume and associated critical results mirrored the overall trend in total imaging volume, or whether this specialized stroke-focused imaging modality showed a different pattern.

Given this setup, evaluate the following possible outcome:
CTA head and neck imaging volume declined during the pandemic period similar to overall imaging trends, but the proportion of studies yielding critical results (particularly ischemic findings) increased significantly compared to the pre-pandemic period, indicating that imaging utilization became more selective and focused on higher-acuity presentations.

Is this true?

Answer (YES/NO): NO